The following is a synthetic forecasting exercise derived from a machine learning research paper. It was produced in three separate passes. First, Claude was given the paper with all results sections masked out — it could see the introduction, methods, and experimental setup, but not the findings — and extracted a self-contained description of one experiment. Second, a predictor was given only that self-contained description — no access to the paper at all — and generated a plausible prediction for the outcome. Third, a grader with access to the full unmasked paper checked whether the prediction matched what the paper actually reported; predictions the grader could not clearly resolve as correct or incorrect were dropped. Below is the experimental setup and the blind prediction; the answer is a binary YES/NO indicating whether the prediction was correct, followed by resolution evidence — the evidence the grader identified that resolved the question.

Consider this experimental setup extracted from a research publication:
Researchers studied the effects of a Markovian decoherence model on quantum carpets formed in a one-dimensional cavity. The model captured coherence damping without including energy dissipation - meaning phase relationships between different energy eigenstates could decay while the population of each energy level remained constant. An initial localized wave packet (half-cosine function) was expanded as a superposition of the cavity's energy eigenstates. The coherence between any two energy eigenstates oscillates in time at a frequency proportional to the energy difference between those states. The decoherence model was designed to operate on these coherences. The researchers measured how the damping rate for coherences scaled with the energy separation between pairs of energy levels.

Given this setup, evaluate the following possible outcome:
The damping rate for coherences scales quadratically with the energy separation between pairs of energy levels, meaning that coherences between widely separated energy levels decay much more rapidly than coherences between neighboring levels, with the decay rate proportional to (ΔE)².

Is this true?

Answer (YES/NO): NO